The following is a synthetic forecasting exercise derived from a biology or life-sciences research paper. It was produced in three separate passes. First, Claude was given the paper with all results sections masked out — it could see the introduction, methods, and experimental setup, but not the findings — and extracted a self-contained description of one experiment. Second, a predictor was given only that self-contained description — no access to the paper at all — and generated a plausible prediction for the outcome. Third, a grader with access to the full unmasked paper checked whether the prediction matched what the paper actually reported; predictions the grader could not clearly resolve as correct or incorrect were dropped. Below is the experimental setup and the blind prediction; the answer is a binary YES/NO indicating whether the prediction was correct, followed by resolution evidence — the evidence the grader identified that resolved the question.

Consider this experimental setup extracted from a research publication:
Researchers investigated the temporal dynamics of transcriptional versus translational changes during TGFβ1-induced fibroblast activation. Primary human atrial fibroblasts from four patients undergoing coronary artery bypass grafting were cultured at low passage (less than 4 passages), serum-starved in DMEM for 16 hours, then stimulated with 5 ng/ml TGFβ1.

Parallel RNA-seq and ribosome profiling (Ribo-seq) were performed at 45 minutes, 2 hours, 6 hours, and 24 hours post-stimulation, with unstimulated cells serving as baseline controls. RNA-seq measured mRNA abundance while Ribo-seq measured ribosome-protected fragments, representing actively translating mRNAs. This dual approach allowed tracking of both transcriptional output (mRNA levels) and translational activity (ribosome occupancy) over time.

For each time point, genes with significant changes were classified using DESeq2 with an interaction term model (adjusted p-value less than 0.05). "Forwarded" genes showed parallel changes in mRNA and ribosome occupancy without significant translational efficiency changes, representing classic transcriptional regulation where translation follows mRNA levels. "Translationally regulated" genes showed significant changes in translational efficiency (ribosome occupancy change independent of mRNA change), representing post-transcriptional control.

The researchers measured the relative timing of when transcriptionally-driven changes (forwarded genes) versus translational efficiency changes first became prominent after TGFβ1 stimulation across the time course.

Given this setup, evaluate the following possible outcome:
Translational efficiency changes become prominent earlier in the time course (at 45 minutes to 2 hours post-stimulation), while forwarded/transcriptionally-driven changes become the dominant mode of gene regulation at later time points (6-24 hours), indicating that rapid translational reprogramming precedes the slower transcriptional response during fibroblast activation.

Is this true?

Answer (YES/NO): NO